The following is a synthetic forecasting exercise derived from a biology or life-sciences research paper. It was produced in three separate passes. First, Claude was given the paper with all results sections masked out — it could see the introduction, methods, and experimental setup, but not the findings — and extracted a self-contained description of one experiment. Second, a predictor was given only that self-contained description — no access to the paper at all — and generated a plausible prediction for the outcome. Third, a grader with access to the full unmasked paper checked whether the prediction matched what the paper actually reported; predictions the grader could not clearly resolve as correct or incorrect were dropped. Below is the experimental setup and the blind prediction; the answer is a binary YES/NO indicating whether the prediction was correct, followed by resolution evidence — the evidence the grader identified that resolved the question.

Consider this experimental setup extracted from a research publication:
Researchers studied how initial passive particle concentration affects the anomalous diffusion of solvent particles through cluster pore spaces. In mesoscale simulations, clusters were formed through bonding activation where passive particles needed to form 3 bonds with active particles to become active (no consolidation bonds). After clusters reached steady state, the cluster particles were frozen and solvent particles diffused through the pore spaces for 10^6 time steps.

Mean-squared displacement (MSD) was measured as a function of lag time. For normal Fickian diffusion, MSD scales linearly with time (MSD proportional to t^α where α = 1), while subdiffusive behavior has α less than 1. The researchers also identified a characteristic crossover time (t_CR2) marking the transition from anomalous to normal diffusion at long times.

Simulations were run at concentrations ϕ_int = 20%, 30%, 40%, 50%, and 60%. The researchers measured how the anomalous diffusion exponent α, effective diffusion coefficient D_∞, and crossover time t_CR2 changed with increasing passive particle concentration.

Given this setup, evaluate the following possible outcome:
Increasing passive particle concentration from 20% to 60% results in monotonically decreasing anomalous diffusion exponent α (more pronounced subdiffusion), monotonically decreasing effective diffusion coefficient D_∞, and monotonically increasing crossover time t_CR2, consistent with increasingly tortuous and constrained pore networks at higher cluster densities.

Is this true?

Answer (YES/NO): YES